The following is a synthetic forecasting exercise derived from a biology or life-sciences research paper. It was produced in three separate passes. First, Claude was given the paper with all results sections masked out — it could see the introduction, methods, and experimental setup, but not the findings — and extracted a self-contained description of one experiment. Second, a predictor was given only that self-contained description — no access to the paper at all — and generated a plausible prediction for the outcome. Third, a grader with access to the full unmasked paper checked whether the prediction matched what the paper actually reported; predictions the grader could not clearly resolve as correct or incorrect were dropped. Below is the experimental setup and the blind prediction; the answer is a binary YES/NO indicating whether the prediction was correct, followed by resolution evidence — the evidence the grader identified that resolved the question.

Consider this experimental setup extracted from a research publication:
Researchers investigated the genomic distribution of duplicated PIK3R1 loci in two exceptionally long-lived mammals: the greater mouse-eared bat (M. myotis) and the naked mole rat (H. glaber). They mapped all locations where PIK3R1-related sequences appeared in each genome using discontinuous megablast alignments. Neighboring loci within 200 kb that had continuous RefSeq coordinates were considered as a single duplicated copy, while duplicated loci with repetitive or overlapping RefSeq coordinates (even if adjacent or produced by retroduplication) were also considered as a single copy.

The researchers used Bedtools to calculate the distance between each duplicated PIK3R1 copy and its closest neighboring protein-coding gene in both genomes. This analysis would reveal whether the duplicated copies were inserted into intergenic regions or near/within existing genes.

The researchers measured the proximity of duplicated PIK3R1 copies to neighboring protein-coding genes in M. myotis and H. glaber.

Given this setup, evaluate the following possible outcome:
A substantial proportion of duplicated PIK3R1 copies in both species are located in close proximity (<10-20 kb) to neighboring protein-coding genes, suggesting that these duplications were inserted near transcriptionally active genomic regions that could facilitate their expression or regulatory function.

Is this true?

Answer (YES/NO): NO